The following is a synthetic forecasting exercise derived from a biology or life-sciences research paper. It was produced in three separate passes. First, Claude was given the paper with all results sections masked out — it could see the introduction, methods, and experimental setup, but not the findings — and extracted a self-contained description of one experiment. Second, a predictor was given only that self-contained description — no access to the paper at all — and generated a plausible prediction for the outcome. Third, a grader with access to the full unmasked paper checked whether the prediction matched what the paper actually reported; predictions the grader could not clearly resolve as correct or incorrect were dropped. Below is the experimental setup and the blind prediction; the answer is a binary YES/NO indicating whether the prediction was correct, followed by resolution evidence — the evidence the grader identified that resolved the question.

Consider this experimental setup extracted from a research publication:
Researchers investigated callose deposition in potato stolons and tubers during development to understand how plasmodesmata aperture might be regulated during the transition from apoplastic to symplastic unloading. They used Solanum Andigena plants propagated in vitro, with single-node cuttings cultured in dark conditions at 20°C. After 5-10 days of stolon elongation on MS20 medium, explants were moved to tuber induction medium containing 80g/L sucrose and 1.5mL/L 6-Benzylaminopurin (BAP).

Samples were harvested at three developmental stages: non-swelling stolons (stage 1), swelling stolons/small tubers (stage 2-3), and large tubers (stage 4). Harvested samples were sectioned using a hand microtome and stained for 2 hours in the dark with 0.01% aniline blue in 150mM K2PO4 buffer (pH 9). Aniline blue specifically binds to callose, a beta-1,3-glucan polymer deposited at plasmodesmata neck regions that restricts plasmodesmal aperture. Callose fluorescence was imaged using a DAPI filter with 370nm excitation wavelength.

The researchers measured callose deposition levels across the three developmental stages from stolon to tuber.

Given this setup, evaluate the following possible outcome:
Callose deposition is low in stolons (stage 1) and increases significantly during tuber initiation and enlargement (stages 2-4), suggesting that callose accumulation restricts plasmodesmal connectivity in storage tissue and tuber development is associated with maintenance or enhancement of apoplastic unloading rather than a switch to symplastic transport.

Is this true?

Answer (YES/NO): NO